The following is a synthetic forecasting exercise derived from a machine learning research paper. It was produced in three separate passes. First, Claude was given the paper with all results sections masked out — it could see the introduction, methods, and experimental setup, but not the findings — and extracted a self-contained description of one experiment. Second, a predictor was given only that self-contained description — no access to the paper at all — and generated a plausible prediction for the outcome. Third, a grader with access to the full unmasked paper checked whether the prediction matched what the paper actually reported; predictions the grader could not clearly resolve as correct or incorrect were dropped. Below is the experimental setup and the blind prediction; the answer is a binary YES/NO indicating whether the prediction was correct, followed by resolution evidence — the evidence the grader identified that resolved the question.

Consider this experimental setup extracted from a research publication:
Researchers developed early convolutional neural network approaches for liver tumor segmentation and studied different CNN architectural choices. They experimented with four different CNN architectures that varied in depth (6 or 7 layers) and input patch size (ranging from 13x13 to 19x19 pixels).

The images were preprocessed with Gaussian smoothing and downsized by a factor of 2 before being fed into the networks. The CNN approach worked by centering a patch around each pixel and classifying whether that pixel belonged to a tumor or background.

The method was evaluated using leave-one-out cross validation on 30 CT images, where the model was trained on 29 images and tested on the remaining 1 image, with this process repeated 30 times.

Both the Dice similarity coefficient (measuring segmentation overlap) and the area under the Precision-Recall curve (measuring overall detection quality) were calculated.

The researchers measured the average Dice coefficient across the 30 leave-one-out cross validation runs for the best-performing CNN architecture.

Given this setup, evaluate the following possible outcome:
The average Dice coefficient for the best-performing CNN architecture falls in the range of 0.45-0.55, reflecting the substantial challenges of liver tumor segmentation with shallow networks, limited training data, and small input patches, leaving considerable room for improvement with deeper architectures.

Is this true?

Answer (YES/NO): NO